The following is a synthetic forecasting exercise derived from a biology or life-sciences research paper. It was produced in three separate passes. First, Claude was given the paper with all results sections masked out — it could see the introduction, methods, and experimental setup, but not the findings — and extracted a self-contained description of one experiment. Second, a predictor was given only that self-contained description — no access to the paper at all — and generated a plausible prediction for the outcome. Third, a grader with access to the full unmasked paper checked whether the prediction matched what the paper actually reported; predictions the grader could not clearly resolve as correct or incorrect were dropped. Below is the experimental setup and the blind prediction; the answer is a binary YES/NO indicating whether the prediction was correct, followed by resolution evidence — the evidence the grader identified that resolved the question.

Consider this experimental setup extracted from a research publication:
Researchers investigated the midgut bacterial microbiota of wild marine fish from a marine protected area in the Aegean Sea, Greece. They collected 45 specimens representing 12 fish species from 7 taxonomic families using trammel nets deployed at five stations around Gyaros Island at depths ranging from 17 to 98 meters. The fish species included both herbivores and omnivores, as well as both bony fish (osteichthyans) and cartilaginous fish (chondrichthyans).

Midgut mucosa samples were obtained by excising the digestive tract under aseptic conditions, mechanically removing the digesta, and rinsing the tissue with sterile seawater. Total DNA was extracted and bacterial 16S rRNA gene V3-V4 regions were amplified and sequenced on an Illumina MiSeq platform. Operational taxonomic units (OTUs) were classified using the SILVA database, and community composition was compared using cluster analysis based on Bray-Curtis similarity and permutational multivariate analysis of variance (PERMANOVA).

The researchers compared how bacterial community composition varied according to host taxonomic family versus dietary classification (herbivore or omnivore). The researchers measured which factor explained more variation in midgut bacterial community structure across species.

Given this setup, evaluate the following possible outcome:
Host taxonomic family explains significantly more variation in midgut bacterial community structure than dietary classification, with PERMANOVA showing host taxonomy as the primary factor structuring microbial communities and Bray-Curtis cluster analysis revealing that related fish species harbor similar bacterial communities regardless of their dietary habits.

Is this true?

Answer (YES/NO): NO